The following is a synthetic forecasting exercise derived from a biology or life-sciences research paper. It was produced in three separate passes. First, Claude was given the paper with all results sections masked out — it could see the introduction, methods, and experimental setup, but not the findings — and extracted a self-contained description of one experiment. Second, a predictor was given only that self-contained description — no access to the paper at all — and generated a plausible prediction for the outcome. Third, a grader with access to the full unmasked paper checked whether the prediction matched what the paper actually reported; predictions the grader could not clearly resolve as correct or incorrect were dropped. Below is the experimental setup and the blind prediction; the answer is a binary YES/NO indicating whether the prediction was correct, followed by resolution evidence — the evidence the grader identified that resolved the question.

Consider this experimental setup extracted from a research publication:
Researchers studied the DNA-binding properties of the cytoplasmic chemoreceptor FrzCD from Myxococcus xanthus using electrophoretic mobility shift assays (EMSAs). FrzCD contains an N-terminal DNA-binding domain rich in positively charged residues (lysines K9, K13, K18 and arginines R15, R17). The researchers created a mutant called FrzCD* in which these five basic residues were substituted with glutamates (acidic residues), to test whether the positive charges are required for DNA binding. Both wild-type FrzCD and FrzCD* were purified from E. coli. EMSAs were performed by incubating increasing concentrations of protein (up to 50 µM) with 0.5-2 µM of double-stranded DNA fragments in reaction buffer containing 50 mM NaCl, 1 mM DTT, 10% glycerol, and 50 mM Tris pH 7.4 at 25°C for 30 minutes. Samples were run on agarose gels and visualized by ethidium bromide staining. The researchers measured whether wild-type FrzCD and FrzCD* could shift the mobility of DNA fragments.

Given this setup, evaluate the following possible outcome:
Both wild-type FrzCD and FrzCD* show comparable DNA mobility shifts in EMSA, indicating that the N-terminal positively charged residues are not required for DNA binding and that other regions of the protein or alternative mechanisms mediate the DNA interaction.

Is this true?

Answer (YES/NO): NO